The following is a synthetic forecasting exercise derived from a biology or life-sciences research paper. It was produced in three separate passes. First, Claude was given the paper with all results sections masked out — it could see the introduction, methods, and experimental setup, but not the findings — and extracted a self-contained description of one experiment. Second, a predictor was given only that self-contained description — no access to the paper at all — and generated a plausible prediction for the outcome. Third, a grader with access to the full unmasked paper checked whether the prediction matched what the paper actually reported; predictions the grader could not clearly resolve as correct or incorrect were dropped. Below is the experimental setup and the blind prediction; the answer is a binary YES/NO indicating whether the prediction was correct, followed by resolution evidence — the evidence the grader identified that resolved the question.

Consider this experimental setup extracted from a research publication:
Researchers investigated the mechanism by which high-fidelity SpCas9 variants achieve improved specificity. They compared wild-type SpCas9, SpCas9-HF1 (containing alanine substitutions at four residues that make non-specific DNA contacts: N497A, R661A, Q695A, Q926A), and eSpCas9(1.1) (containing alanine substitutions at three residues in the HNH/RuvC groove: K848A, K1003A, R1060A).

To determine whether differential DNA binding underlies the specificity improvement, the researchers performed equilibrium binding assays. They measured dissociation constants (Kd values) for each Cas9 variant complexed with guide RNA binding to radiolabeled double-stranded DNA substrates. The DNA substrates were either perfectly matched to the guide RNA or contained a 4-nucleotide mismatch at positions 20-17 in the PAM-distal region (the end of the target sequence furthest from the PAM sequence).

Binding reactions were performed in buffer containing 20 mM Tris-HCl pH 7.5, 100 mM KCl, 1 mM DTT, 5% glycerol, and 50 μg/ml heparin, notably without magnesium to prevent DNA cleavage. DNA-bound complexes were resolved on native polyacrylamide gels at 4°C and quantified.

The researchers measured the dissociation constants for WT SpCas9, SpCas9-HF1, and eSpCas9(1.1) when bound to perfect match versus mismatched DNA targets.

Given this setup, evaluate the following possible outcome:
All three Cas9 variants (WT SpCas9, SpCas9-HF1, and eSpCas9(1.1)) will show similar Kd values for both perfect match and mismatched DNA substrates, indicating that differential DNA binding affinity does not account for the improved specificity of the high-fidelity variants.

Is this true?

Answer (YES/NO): YES